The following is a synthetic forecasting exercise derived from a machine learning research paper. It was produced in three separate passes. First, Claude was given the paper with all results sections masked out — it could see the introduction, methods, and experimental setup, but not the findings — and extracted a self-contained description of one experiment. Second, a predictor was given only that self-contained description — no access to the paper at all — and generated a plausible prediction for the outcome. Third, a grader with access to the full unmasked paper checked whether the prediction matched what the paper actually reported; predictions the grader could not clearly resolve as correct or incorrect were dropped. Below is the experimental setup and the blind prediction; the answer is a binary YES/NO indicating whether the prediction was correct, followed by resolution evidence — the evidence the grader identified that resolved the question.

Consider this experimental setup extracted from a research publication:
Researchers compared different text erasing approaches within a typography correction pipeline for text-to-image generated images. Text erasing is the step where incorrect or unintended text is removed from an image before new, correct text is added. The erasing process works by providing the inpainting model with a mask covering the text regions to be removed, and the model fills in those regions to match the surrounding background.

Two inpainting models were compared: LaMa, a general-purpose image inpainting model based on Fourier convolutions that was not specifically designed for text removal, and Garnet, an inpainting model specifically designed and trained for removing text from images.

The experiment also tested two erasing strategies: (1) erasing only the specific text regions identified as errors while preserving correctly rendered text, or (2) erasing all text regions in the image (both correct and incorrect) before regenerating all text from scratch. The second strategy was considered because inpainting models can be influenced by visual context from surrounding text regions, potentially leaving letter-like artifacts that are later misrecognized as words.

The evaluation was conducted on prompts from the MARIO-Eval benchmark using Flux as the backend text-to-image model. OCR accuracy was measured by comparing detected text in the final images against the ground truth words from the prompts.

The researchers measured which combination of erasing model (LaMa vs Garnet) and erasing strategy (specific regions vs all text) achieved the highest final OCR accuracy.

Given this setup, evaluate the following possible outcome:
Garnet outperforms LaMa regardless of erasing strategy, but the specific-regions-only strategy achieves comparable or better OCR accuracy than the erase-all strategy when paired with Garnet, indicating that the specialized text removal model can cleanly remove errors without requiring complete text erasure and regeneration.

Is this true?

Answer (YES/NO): NO